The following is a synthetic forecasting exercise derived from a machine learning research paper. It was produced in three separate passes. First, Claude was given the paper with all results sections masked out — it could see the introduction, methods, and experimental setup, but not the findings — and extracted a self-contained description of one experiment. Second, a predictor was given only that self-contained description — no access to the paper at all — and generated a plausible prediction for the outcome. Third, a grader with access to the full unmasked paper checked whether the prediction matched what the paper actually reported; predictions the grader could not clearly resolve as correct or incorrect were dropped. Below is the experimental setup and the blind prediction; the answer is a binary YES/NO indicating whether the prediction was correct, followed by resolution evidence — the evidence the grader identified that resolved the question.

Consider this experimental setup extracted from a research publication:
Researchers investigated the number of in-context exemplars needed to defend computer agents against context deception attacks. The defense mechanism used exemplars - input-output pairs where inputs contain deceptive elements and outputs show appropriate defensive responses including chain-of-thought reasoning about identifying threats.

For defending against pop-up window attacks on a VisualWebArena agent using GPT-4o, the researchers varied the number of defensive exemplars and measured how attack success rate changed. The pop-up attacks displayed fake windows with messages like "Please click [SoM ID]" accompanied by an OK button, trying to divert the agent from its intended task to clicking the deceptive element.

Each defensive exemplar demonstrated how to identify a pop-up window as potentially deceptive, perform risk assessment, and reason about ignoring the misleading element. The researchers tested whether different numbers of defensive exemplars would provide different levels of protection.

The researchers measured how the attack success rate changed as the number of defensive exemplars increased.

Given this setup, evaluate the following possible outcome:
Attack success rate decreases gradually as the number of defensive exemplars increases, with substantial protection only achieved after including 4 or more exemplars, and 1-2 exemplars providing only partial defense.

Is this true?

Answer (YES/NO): NO